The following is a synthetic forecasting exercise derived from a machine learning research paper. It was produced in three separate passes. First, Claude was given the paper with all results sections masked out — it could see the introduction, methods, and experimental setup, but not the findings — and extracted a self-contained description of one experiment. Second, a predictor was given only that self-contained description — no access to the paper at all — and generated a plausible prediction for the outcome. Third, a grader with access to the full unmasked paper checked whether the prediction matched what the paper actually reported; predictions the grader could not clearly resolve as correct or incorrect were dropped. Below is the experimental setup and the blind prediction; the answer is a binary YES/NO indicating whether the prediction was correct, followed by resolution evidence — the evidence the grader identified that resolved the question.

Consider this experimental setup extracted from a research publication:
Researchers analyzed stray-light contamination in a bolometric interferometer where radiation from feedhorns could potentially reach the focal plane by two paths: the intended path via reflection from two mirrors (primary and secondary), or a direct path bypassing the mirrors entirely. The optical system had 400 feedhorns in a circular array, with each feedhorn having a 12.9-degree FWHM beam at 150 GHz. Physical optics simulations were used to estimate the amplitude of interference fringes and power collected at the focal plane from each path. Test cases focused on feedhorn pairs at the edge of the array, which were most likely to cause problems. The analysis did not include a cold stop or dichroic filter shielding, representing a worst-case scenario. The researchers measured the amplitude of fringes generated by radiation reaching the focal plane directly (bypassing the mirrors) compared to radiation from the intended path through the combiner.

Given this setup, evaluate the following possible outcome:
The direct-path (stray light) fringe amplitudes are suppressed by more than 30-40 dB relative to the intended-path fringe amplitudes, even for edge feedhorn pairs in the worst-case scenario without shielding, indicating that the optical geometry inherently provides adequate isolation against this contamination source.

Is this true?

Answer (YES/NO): YES